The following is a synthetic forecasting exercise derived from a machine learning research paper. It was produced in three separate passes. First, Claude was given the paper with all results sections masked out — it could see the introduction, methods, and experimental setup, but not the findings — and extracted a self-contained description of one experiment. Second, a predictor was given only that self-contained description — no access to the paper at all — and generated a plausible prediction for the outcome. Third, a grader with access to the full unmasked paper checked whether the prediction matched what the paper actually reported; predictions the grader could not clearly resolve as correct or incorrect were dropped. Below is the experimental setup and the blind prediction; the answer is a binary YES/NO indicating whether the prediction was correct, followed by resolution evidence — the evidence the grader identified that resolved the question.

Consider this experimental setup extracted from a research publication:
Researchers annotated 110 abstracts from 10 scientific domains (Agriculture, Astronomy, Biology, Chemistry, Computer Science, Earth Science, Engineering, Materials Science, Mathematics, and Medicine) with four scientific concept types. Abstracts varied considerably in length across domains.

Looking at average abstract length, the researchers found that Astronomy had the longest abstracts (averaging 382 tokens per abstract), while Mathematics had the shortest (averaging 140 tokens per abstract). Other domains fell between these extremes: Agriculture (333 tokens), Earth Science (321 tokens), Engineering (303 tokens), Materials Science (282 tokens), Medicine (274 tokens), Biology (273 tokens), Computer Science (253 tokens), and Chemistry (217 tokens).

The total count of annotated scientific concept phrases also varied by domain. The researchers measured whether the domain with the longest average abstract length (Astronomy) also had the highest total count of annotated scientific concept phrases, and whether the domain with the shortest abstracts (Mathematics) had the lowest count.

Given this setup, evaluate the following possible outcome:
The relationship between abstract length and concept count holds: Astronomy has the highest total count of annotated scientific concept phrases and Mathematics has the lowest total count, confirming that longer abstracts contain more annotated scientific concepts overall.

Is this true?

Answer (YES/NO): YES